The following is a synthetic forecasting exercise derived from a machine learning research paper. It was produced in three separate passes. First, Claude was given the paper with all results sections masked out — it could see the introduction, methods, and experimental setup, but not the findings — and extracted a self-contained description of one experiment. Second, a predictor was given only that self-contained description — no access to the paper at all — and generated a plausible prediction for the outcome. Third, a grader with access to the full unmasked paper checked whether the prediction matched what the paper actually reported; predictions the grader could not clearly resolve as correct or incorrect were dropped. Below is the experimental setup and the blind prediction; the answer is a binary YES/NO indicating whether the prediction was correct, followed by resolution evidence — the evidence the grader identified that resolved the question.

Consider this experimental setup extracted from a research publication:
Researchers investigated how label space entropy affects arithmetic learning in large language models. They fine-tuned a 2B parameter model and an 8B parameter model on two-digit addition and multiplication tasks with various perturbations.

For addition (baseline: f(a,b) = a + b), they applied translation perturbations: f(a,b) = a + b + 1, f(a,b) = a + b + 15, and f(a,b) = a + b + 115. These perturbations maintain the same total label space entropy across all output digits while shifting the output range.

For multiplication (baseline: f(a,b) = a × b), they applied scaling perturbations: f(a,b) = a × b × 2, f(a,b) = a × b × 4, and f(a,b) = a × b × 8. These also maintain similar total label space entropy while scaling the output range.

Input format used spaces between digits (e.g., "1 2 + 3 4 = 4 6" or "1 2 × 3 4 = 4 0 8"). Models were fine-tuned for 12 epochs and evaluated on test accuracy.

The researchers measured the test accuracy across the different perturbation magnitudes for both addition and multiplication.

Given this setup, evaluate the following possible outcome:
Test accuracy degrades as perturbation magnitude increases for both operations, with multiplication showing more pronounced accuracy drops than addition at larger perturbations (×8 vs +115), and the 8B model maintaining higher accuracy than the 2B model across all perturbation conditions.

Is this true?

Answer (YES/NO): NO